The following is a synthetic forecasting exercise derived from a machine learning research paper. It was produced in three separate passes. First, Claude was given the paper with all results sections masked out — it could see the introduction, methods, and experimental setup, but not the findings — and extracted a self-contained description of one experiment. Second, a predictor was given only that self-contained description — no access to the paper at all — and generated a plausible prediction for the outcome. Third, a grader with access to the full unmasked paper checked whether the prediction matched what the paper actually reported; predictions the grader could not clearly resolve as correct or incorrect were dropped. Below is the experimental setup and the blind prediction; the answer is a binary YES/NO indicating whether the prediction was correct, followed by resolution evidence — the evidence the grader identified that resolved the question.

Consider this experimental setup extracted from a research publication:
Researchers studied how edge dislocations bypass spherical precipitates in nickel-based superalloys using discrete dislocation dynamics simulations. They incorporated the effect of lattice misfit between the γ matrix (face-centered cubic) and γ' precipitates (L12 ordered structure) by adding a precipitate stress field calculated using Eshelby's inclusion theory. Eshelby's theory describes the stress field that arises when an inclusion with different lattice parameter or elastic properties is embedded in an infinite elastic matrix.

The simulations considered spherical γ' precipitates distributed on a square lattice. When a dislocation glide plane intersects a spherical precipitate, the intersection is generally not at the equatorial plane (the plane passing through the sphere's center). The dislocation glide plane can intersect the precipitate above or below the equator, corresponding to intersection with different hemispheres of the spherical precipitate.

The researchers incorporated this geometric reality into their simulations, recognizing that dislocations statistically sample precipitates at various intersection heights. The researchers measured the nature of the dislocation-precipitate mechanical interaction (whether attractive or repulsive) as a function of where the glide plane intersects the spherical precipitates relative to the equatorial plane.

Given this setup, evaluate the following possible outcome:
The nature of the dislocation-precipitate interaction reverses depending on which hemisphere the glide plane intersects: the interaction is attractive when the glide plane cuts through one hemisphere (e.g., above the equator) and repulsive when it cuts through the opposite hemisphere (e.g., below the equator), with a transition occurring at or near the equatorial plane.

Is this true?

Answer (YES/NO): YES